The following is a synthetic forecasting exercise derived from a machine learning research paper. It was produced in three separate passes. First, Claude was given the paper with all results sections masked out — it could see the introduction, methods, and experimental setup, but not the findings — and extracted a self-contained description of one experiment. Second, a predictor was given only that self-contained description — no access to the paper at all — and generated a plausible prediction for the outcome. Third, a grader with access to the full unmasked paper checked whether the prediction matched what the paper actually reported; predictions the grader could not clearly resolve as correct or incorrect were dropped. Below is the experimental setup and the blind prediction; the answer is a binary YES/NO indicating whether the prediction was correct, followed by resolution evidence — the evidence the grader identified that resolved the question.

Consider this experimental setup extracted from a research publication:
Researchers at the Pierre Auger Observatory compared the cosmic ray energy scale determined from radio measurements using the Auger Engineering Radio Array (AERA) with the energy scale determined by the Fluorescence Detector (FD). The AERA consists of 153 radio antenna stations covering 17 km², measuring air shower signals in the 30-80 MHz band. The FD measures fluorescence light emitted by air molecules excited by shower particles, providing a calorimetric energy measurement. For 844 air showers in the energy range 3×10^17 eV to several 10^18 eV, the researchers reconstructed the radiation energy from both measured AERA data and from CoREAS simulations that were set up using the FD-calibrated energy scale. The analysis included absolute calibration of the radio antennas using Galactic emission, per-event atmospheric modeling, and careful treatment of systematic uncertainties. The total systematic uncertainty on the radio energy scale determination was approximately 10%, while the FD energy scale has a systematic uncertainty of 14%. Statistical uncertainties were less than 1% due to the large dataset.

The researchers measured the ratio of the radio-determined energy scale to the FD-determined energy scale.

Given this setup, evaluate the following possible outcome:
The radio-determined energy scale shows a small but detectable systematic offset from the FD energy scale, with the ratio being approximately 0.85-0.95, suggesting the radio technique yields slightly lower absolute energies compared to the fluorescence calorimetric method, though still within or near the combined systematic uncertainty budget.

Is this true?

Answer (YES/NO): NO